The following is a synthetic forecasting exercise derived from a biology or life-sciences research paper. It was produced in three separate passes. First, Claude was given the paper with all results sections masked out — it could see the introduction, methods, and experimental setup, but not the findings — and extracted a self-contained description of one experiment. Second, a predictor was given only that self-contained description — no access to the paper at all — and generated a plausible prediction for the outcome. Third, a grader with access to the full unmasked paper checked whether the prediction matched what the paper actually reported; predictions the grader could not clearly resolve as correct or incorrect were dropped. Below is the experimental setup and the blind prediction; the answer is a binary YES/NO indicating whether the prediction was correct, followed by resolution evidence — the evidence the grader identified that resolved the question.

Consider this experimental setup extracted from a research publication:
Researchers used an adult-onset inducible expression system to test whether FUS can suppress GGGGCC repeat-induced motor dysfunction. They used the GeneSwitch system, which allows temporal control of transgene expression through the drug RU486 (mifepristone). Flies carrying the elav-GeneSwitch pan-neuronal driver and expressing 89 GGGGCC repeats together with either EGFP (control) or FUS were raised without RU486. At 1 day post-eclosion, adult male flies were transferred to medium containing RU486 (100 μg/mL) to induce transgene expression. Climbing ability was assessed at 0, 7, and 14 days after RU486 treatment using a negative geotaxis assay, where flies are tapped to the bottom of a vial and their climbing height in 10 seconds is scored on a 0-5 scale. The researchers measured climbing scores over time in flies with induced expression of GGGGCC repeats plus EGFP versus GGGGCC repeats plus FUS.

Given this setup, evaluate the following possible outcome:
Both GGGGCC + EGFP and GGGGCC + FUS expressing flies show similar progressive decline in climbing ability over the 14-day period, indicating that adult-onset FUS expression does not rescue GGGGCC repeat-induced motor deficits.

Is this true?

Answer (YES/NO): NO